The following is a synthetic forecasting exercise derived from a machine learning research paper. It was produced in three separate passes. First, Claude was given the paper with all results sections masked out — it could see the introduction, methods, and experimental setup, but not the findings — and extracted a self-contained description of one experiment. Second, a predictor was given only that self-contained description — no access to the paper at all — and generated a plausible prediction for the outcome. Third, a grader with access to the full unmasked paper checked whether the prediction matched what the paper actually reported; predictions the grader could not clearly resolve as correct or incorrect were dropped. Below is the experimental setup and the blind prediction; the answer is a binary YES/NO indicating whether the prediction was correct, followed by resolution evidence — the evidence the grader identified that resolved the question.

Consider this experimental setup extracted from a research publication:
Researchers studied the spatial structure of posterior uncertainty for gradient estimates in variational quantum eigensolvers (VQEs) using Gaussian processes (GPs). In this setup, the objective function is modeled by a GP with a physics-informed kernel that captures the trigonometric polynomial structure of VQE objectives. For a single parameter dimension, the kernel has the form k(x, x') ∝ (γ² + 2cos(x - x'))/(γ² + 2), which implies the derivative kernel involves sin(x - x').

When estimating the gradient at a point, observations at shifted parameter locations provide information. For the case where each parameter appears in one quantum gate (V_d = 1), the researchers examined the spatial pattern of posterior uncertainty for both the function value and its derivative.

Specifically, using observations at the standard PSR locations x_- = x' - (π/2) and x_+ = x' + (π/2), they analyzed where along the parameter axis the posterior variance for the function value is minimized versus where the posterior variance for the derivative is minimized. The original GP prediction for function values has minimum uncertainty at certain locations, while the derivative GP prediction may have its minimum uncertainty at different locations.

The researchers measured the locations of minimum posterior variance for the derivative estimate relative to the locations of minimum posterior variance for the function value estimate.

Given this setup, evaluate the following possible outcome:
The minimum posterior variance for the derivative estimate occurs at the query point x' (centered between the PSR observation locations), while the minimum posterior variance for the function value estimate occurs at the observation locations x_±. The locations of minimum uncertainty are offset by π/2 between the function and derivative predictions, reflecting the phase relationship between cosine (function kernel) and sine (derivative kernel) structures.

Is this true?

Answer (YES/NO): YES